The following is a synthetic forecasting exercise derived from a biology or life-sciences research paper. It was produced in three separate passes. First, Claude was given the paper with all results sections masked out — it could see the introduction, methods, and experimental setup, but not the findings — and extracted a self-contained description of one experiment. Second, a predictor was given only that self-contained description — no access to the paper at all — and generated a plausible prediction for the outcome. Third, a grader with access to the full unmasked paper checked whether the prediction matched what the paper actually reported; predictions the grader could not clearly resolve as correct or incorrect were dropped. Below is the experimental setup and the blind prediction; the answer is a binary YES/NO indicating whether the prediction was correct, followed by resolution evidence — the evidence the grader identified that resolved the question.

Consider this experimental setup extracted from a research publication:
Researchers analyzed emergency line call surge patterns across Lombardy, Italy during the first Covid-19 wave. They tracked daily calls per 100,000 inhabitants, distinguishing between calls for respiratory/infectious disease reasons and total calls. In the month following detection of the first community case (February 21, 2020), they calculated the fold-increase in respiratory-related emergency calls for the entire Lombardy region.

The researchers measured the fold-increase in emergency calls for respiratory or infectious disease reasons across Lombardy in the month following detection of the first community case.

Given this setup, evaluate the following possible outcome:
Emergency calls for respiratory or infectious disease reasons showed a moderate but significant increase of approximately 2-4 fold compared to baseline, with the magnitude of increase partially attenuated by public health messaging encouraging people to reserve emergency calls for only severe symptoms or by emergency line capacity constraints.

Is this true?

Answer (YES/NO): NO